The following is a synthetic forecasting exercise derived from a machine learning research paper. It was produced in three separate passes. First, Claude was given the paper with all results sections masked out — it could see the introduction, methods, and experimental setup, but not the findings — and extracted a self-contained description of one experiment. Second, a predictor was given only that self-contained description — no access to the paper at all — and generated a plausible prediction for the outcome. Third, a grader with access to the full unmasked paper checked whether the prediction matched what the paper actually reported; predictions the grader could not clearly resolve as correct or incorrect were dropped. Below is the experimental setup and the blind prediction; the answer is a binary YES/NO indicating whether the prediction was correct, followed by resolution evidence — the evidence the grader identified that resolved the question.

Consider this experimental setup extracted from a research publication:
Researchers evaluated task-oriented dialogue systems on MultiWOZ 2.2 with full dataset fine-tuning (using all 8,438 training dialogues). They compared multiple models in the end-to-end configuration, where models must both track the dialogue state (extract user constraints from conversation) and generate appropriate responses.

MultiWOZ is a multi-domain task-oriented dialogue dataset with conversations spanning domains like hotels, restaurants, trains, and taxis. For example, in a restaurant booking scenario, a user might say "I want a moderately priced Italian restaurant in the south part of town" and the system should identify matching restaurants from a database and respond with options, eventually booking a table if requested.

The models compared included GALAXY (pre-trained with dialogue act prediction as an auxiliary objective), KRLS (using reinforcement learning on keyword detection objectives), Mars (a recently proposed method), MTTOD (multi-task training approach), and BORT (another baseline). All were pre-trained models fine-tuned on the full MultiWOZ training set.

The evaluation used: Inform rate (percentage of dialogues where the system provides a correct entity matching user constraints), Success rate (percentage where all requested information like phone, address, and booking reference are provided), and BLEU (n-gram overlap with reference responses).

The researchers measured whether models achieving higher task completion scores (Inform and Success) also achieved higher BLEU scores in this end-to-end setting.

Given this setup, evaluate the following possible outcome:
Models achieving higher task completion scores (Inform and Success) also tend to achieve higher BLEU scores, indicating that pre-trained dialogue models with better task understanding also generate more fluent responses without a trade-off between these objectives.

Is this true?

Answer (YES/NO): NO